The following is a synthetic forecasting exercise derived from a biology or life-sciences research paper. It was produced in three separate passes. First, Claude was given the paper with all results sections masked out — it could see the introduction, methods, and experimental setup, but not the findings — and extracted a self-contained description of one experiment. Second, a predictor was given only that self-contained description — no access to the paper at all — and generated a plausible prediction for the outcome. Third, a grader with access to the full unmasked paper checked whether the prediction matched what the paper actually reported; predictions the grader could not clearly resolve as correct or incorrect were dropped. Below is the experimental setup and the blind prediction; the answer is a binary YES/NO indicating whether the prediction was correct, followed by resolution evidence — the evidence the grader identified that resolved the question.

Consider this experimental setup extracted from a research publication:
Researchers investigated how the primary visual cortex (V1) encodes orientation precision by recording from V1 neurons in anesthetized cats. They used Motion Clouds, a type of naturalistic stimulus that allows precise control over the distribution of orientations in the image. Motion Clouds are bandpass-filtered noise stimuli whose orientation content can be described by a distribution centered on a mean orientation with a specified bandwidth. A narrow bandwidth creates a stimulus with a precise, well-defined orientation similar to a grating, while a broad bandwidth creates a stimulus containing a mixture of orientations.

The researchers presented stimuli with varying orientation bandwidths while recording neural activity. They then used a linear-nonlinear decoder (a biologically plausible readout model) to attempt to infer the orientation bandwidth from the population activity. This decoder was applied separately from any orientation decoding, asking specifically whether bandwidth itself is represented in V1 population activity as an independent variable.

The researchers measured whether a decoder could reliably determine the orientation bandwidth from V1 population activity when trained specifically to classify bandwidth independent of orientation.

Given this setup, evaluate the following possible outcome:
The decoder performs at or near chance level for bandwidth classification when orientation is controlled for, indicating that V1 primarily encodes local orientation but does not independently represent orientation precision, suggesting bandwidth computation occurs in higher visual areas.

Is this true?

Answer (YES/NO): NO